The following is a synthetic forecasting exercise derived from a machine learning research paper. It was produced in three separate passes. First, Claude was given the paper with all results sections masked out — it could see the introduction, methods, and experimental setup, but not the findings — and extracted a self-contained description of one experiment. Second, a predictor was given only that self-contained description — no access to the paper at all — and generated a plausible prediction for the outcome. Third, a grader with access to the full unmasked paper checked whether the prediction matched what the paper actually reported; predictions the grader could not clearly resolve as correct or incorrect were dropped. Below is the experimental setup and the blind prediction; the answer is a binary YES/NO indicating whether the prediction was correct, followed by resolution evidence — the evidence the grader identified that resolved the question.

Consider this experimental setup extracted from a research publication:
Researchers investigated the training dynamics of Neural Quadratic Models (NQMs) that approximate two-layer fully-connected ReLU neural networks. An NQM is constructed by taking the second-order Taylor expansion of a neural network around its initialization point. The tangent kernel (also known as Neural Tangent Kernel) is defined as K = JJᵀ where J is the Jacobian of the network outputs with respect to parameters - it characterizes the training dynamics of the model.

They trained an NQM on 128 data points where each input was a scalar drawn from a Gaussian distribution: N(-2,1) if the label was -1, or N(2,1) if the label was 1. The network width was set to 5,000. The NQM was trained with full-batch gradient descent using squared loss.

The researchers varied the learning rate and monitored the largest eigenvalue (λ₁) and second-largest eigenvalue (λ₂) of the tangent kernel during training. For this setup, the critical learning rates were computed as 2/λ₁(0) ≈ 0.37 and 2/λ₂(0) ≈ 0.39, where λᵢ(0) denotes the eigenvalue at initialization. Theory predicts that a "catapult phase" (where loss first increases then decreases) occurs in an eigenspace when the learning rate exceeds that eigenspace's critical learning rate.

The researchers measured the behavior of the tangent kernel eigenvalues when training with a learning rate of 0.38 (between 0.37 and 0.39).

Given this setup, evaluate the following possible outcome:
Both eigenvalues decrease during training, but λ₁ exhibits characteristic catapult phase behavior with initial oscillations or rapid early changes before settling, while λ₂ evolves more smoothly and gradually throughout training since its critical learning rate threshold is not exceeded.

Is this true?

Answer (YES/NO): NO